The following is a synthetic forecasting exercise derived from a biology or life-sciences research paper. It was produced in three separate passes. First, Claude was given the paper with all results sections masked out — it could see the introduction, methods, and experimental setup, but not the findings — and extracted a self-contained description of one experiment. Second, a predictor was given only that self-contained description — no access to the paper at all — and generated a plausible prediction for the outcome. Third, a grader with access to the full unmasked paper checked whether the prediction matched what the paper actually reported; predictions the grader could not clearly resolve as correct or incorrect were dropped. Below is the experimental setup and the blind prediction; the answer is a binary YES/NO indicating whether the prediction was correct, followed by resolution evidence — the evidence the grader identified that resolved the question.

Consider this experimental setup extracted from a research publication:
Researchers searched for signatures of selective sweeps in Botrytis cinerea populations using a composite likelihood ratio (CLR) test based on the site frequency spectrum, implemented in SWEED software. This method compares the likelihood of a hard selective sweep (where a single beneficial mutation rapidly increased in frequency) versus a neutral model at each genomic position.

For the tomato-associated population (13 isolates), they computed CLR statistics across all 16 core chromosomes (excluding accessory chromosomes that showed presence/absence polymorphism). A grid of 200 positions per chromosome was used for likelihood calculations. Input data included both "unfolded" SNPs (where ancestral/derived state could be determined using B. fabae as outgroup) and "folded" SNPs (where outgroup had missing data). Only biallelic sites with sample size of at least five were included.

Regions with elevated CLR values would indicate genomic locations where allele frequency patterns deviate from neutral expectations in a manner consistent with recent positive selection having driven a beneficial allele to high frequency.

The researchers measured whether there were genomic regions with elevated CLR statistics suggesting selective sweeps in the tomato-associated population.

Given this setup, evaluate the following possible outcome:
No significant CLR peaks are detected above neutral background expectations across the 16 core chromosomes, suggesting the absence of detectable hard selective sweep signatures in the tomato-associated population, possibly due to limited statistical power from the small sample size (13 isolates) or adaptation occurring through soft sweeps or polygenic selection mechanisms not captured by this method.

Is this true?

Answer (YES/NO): NO